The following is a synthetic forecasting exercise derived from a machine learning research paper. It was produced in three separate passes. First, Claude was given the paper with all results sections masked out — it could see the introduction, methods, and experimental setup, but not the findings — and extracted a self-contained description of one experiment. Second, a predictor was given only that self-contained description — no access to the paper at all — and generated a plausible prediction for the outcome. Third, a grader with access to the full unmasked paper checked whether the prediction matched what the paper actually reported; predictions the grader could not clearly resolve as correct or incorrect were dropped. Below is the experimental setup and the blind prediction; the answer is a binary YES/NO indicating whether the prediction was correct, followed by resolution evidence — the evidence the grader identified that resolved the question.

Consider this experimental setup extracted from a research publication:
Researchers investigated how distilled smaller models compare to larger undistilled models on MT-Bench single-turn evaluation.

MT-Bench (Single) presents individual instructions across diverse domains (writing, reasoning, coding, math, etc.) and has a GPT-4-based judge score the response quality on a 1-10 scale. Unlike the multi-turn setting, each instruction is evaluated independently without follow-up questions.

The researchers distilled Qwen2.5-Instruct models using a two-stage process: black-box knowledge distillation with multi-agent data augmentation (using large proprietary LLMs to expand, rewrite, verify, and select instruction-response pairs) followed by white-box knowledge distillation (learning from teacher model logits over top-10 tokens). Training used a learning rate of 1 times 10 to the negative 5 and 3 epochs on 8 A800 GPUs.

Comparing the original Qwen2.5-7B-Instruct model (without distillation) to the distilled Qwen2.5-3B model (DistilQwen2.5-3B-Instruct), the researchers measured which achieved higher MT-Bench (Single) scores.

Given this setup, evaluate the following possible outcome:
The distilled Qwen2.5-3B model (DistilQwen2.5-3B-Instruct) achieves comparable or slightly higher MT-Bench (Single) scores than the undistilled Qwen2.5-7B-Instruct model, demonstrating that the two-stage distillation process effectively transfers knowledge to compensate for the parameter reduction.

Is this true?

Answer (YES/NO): YES